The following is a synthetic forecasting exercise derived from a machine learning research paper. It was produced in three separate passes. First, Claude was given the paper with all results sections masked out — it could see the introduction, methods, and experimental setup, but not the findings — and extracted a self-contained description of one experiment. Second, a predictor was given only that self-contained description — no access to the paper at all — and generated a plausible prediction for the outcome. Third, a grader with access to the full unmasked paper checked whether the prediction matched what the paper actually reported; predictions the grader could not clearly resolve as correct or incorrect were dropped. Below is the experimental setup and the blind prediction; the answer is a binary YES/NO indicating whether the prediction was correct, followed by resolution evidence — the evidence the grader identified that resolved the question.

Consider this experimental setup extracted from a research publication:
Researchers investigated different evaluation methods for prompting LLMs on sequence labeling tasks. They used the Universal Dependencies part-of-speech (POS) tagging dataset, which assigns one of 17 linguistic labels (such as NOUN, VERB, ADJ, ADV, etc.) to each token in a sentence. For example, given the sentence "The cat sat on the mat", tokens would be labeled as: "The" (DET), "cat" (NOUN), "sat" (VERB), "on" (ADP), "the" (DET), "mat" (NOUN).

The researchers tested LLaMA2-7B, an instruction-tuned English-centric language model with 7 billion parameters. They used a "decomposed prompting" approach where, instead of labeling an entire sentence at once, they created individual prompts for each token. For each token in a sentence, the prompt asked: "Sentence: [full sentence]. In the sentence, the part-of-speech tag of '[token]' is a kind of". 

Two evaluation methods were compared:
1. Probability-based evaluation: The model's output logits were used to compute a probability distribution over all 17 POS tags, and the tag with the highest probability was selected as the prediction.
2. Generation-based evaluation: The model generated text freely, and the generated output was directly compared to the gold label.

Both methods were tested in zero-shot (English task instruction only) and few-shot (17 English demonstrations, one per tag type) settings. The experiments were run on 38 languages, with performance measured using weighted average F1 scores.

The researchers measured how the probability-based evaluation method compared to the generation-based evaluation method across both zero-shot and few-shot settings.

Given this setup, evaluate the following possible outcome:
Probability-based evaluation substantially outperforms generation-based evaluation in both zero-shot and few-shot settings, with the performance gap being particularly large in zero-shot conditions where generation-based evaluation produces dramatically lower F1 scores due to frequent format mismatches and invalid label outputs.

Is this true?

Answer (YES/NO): NO